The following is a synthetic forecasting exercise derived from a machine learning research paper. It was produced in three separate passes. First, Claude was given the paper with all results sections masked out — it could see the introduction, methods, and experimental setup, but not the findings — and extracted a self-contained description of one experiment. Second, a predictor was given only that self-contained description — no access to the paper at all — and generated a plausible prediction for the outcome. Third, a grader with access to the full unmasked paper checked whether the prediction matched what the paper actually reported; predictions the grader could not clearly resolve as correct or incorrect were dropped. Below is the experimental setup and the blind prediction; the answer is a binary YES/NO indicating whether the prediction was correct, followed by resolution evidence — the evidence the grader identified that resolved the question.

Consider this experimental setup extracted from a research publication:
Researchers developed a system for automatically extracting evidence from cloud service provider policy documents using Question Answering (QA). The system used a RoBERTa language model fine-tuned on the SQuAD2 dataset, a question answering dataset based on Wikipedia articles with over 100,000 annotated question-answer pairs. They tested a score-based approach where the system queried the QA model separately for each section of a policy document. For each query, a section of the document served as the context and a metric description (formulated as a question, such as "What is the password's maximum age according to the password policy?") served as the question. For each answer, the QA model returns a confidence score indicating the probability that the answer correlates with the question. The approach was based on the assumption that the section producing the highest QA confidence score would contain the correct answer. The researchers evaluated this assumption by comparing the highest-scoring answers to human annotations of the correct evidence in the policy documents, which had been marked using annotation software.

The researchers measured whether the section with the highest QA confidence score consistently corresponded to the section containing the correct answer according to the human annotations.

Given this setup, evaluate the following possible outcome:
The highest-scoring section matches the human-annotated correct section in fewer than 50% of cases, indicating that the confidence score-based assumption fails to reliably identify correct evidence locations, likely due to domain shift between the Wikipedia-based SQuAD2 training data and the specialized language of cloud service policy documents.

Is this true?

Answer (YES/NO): YES